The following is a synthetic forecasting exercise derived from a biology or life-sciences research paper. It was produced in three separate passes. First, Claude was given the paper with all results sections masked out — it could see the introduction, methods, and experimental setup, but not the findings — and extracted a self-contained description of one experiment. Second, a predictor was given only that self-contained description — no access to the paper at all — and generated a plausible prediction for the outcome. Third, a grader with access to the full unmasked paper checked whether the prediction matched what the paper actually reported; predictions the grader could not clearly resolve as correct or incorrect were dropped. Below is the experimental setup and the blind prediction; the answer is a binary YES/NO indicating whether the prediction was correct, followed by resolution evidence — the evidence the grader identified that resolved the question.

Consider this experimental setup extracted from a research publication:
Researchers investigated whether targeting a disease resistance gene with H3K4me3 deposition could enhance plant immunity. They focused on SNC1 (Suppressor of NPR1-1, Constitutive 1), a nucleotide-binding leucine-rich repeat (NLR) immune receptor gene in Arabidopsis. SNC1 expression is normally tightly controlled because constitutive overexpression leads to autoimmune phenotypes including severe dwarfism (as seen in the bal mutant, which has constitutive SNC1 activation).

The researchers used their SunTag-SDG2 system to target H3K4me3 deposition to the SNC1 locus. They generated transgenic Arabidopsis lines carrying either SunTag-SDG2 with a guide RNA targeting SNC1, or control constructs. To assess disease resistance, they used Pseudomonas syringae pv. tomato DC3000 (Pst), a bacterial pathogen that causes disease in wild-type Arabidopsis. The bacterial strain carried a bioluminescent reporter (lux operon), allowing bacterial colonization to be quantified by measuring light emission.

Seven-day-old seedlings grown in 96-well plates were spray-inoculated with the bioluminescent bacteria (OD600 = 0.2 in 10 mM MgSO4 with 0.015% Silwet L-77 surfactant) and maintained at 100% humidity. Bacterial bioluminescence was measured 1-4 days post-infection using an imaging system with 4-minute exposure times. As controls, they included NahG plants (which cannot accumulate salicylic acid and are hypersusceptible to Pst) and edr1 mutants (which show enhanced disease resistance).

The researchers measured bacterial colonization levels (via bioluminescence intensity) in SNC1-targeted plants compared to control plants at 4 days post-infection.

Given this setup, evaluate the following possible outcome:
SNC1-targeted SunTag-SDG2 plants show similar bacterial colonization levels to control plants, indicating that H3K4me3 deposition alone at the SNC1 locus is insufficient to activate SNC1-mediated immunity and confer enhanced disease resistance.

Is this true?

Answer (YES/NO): NO